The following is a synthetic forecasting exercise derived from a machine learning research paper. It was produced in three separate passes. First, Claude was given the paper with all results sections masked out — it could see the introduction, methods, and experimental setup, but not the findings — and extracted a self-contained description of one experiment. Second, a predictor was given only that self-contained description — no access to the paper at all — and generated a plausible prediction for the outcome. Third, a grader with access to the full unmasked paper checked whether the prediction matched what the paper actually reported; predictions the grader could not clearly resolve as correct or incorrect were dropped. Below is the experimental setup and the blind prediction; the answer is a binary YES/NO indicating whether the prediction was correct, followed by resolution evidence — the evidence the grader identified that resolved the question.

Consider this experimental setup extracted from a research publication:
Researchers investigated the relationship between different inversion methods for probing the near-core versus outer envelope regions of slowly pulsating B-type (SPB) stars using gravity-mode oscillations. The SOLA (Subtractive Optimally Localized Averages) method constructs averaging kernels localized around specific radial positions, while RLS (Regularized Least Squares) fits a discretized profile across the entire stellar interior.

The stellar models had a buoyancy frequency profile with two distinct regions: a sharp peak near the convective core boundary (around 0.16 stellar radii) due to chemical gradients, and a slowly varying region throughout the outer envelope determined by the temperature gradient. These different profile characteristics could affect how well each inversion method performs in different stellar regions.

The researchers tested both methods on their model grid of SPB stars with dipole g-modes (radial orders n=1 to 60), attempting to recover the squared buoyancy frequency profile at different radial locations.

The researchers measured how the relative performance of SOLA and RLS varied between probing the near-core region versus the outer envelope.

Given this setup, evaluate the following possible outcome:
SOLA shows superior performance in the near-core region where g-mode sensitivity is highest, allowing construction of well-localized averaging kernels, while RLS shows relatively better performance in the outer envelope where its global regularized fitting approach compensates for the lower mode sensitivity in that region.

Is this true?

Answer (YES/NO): NO